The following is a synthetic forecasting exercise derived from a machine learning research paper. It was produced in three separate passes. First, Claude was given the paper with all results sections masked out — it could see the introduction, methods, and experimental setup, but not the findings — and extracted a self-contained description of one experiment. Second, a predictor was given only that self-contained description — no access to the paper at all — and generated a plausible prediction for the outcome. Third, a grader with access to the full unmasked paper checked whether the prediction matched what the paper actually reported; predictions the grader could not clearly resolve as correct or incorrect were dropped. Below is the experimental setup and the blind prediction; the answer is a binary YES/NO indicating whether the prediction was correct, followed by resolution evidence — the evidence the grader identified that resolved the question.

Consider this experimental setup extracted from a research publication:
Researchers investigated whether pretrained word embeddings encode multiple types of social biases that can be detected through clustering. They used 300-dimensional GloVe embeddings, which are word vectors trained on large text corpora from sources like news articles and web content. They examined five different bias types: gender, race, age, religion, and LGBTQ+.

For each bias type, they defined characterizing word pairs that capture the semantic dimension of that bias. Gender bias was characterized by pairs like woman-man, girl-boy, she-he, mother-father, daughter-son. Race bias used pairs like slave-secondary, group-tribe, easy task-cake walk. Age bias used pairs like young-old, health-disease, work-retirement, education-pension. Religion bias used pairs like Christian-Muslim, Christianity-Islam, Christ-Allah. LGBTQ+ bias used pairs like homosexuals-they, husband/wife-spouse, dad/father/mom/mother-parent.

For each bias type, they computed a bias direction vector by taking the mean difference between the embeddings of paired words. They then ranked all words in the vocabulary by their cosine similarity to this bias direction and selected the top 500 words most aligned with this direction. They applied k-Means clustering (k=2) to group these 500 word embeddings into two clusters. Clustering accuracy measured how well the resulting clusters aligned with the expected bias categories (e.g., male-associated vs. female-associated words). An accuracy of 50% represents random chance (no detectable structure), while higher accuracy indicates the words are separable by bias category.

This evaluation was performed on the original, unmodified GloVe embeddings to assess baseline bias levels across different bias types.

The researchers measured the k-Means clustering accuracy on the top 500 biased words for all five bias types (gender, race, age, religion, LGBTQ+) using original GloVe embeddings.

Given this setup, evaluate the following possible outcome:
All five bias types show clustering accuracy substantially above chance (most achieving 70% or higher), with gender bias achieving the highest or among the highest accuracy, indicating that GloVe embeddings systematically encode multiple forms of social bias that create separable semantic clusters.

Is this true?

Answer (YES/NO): YES